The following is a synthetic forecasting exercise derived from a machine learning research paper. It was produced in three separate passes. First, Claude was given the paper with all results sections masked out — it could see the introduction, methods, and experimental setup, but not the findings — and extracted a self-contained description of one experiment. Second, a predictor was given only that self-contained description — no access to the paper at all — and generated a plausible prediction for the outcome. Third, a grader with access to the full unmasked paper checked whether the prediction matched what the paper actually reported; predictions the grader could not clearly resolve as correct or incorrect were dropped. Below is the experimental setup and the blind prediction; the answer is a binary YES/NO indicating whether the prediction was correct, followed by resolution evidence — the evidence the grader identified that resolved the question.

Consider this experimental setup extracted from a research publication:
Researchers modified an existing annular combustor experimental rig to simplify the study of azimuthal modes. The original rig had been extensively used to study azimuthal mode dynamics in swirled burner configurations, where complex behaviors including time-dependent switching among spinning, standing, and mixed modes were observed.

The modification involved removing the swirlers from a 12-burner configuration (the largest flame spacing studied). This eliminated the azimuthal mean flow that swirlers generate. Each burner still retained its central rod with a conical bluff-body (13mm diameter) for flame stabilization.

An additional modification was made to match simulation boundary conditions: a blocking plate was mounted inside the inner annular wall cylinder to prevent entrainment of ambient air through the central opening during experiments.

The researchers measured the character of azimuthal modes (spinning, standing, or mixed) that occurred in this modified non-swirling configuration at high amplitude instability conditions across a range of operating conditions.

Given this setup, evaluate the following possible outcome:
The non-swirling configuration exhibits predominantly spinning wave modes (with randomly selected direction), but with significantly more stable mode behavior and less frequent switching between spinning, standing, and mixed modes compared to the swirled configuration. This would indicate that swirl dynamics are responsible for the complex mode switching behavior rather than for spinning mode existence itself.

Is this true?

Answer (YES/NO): YES